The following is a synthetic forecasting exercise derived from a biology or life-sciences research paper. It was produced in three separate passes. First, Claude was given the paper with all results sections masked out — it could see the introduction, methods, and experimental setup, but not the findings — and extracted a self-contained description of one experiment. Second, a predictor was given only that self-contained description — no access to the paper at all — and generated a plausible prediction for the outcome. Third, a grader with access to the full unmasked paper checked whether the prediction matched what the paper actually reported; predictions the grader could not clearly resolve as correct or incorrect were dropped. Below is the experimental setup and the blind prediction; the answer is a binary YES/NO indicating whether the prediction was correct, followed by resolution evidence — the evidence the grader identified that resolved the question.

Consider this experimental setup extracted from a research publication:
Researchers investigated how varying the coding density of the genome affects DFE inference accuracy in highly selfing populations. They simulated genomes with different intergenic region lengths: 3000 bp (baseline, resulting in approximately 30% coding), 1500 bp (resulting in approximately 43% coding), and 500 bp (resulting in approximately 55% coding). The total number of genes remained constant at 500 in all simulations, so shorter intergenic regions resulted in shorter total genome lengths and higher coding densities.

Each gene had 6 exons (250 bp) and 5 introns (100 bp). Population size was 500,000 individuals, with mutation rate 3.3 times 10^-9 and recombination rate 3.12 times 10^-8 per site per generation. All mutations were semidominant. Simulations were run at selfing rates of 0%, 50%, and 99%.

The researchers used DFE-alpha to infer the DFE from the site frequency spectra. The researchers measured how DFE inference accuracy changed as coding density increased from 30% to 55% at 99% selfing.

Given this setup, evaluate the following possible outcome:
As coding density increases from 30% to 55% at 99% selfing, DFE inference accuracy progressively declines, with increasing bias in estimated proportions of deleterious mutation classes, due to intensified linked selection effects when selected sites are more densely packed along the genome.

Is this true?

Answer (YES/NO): NO